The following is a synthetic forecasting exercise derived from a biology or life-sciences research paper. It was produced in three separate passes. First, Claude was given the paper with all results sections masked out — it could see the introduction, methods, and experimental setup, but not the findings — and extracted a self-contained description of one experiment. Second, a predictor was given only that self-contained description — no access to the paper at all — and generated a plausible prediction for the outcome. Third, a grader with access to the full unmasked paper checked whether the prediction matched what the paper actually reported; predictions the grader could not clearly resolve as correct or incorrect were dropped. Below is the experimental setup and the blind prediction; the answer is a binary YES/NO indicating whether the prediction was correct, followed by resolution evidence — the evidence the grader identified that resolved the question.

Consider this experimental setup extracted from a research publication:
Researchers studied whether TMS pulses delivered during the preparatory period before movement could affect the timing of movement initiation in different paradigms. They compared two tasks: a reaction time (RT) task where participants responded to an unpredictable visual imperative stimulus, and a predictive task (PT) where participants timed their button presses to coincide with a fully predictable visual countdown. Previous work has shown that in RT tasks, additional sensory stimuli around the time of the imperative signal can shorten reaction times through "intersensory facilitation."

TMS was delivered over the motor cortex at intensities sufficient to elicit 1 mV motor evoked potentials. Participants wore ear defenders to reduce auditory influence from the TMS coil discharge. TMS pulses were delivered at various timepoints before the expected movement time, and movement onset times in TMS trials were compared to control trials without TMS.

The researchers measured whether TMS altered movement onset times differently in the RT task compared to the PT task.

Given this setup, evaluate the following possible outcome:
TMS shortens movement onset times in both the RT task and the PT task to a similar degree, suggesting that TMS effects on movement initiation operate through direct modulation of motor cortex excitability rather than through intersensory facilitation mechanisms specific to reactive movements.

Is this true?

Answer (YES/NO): NO